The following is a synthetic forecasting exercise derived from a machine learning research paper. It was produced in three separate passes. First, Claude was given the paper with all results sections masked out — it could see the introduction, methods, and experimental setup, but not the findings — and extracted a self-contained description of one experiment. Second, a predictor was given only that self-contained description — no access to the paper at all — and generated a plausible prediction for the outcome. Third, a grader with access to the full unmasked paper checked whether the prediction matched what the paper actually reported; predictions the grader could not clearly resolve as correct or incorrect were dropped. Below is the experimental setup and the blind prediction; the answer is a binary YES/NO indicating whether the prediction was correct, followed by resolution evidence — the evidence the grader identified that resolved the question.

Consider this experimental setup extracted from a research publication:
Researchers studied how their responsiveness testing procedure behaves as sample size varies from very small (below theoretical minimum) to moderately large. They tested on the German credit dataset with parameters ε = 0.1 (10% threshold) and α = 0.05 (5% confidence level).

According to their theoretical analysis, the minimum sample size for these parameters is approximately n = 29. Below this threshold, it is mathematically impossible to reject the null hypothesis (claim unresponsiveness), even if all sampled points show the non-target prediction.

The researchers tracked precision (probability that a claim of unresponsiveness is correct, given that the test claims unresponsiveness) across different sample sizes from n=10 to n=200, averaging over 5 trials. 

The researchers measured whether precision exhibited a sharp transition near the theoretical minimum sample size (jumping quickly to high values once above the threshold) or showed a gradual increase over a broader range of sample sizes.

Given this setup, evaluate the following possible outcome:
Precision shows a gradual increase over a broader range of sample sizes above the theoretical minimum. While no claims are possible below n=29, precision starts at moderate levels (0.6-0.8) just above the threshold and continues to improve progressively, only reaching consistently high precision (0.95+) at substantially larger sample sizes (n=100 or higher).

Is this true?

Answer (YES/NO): NO